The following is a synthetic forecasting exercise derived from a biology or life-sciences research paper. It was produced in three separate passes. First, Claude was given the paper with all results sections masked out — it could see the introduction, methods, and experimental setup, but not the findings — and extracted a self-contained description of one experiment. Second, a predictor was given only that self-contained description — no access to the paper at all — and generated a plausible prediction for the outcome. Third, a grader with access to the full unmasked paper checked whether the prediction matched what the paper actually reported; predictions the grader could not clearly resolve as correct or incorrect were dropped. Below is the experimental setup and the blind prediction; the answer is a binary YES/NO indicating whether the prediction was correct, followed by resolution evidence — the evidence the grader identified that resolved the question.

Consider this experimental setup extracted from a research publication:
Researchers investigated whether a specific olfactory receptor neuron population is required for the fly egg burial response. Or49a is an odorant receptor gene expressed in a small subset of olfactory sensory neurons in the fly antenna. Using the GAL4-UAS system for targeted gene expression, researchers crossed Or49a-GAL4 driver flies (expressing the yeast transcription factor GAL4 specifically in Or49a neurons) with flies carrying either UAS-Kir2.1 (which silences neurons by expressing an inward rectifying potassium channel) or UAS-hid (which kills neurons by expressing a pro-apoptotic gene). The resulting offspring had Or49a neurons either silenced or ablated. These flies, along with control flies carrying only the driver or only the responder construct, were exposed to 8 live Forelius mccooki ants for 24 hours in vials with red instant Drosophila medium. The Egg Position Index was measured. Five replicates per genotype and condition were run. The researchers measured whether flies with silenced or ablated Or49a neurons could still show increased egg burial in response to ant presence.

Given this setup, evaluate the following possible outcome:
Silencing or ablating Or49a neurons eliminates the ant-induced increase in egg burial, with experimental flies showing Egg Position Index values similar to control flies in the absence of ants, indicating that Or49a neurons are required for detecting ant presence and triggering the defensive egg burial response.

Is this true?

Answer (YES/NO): NO